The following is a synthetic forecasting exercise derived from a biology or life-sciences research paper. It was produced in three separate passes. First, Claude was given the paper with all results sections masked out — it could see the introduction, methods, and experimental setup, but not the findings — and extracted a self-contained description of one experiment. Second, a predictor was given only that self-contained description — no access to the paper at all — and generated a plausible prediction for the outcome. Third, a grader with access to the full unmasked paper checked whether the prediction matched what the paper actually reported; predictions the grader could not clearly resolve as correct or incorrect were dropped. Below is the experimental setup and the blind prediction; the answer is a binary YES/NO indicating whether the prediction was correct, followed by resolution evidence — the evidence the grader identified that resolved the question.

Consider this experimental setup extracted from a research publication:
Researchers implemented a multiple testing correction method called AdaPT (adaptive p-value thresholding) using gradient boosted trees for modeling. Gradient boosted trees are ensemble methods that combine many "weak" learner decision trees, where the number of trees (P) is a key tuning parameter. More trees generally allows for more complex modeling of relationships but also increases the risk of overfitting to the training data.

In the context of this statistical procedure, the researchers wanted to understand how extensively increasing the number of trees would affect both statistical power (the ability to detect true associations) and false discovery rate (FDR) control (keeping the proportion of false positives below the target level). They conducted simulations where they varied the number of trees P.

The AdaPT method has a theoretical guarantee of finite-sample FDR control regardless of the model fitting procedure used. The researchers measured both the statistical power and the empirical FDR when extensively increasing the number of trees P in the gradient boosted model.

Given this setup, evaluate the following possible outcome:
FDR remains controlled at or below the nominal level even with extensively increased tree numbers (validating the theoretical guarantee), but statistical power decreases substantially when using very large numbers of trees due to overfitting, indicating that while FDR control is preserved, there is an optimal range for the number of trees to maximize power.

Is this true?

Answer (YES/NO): YES